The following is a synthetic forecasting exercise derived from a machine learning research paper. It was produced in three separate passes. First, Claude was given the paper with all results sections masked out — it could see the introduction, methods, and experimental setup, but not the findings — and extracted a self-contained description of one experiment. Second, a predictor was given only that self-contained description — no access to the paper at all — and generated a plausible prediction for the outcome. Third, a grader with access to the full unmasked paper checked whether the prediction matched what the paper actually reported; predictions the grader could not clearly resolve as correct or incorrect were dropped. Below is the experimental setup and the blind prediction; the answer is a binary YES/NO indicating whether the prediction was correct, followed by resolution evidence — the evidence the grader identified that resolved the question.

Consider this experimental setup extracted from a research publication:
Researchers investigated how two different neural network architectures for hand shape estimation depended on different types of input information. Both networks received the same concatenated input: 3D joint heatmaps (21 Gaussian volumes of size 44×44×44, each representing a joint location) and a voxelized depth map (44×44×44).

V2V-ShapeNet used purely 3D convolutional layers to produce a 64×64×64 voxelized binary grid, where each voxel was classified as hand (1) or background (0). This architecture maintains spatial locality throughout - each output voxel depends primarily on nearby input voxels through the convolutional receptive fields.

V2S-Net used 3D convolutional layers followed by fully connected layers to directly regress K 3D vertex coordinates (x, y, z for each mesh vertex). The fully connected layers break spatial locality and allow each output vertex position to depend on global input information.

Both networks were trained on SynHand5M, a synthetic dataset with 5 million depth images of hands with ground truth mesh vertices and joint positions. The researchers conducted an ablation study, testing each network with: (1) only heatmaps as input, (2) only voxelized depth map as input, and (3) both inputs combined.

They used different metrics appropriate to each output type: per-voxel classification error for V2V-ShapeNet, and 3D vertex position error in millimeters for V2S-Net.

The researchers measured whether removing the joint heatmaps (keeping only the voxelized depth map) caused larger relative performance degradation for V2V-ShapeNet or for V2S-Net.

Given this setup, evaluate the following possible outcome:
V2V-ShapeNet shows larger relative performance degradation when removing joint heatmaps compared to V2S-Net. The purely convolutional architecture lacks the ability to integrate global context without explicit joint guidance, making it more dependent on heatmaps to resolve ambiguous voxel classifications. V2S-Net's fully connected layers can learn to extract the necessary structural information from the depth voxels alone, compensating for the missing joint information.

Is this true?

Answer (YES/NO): NO